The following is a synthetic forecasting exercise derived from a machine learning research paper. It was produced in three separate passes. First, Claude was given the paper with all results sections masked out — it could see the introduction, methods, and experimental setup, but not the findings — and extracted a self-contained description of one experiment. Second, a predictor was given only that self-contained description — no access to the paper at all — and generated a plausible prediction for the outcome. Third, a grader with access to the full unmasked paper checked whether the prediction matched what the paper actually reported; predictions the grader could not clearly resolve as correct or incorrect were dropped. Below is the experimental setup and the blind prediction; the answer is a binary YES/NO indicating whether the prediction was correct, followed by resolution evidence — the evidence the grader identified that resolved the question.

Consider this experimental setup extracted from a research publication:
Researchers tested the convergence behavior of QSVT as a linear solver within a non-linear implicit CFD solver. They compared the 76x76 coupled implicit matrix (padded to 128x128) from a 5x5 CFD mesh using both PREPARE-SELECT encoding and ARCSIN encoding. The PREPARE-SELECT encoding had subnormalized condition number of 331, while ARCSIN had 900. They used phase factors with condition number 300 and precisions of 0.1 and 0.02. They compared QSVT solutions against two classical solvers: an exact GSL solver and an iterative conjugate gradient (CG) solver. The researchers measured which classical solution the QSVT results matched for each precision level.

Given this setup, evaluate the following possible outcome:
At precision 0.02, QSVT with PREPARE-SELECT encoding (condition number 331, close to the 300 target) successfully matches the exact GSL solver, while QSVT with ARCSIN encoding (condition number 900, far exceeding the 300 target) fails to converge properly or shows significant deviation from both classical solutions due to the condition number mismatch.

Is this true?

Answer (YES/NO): NO